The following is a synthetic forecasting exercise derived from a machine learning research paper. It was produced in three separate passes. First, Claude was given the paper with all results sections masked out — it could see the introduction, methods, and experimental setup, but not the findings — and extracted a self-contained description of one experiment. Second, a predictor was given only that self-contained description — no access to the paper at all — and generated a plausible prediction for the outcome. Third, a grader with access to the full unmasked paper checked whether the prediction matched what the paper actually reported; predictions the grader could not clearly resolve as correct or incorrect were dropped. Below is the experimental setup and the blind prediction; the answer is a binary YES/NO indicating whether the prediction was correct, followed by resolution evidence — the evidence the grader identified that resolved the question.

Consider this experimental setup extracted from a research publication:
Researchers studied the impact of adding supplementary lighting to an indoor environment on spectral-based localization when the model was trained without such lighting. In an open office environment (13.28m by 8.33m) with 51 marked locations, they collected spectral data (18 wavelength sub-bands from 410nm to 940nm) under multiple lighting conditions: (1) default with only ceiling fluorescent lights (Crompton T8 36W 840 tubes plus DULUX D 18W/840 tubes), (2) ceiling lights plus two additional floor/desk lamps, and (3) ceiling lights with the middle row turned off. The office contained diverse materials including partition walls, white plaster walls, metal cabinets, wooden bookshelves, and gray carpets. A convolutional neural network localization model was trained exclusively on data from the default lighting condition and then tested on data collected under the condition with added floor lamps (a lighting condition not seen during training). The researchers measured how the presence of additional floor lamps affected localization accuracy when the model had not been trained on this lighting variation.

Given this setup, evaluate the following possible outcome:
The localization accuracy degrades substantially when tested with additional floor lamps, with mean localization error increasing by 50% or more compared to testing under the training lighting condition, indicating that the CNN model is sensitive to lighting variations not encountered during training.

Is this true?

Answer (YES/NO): NO